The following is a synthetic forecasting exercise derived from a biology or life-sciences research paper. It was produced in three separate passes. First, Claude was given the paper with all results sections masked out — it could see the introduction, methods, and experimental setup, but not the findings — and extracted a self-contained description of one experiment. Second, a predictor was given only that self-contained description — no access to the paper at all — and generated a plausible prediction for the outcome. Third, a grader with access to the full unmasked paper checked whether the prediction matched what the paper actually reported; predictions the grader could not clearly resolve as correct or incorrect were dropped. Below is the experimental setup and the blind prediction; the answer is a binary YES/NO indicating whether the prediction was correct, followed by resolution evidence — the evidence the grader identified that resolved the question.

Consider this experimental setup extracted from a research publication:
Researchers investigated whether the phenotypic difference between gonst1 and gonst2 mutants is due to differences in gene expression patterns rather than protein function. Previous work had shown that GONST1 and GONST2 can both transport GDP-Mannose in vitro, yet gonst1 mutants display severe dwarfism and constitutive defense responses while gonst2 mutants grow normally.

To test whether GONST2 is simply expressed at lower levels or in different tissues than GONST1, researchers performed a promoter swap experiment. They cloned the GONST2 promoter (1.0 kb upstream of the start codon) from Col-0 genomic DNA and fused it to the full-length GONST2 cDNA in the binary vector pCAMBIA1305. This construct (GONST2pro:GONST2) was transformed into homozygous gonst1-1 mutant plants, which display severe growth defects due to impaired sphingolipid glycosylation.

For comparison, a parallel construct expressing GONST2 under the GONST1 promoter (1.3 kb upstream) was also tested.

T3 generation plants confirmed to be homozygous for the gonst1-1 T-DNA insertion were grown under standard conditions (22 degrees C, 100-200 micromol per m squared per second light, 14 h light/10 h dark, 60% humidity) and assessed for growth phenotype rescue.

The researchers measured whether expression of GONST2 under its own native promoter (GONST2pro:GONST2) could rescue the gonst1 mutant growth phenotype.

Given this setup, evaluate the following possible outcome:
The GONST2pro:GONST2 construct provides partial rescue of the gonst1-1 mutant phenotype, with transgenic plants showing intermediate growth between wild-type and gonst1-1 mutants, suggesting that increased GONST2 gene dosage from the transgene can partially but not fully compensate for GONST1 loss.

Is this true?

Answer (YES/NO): NO